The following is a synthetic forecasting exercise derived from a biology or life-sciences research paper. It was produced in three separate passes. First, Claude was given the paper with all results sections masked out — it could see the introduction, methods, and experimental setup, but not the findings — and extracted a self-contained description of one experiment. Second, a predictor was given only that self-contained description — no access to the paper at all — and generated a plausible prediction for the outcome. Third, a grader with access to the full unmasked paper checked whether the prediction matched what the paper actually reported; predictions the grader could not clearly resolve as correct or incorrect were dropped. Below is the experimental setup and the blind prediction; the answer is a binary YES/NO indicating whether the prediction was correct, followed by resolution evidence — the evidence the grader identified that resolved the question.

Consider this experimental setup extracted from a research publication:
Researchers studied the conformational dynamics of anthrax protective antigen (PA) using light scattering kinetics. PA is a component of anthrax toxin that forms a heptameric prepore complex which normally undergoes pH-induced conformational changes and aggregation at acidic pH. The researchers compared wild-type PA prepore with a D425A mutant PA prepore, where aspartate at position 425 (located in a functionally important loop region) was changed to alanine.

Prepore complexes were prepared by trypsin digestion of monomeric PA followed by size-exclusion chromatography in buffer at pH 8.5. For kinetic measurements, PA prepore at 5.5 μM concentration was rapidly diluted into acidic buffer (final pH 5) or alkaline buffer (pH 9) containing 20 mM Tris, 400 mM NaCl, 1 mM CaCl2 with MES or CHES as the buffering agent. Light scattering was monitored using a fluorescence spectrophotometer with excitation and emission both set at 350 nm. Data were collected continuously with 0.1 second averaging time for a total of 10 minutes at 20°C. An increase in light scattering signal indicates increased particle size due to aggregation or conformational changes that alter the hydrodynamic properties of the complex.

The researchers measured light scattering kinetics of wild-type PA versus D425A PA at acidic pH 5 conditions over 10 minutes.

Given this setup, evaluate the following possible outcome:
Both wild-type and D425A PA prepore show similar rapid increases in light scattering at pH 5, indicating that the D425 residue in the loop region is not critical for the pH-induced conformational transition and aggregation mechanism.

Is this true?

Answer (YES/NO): NO